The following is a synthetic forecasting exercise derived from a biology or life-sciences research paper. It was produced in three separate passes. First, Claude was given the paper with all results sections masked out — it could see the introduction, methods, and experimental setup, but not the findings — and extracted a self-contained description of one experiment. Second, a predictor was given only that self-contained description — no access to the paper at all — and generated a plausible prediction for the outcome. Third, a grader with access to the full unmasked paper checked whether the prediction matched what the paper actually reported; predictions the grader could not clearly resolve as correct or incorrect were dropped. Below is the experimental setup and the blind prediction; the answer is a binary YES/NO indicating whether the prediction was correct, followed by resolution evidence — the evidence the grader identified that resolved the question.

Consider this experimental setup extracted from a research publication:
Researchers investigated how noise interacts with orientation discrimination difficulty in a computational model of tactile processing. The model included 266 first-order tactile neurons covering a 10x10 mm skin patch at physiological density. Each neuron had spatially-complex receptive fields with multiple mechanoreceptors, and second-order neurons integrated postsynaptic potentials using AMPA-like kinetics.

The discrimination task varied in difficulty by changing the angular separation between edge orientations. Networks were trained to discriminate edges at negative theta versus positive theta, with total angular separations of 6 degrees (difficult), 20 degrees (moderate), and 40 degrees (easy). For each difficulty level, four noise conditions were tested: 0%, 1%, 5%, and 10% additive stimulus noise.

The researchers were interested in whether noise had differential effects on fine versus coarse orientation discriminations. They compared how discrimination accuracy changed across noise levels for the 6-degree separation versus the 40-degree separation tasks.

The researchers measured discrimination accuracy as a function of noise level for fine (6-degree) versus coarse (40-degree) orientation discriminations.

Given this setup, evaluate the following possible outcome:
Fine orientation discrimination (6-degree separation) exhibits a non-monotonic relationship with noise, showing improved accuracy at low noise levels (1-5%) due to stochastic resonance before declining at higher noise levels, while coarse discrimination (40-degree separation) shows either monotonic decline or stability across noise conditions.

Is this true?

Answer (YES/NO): NO